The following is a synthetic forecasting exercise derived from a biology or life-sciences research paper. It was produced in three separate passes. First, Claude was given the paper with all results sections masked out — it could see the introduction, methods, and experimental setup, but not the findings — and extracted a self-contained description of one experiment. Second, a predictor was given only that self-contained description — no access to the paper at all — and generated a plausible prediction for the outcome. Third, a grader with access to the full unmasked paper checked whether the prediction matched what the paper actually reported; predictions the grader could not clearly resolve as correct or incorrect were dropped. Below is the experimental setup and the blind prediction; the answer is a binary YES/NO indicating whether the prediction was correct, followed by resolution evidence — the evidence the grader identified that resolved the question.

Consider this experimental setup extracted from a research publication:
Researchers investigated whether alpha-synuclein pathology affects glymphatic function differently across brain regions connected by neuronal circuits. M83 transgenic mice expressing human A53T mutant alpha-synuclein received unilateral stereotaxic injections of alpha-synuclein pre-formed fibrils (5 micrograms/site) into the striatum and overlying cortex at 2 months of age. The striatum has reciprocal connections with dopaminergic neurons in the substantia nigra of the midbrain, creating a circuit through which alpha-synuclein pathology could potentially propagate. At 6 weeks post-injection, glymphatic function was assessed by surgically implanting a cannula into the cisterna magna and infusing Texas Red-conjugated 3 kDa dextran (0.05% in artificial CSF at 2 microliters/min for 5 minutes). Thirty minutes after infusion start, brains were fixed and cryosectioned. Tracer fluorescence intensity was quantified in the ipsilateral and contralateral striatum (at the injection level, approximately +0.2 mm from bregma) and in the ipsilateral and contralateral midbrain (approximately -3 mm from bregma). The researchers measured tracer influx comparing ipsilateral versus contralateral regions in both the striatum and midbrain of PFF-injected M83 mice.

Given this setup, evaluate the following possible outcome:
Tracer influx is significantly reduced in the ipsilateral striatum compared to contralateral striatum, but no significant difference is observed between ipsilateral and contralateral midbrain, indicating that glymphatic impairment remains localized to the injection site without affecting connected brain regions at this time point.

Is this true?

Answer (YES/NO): NO